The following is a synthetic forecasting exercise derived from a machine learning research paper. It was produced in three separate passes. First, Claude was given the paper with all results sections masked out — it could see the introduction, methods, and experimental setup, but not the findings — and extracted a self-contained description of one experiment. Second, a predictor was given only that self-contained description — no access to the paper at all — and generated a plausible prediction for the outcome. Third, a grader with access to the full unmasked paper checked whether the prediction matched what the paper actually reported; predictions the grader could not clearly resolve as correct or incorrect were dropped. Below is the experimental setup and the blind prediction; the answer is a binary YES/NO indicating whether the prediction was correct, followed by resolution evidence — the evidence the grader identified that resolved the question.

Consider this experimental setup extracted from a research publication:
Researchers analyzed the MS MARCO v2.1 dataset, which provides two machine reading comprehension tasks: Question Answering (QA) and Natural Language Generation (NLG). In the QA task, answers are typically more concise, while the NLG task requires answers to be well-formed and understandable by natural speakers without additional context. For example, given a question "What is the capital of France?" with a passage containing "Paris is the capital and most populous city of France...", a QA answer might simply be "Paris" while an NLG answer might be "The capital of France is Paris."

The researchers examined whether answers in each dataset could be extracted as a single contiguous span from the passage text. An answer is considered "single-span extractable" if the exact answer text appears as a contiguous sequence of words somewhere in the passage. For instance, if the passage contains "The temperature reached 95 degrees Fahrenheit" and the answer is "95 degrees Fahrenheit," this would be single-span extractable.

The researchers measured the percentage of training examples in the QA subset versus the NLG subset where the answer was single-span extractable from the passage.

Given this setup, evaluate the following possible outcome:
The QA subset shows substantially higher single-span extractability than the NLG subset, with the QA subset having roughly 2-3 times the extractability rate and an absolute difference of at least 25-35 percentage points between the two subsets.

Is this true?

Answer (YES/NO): NO